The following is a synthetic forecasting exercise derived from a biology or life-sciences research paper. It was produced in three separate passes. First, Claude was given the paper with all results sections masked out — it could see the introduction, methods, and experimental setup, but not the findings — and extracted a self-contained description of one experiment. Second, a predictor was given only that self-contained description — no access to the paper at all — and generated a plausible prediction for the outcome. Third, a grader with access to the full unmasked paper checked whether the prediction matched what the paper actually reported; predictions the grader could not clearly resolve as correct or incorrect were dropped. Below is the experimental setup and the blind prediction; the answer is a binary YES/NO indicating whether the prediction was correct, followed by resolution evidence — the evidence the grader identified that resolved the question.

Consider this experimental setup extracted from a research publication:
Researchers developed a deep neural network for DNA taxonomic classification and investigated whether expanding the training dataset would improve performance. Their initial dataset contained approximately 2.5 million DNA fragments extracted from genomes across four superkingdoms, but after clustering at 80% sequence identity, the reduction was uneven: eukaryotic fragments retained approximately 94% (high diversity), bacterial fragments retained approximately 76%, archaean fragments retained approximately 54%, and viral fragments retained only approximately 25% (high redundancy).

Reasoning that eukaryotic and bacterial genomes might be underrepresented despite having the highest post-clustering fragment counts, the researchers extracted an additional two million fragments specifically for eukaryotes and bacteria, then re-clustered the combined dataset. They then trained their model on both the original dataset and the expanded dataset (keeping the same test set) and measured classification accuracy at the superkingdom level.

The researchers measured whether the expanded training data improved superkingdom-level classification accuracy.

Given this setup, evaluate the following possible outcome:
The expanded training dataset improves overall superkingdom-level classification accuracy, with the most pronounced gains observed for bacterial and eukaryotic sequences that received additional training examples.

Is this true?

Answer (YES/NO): NO